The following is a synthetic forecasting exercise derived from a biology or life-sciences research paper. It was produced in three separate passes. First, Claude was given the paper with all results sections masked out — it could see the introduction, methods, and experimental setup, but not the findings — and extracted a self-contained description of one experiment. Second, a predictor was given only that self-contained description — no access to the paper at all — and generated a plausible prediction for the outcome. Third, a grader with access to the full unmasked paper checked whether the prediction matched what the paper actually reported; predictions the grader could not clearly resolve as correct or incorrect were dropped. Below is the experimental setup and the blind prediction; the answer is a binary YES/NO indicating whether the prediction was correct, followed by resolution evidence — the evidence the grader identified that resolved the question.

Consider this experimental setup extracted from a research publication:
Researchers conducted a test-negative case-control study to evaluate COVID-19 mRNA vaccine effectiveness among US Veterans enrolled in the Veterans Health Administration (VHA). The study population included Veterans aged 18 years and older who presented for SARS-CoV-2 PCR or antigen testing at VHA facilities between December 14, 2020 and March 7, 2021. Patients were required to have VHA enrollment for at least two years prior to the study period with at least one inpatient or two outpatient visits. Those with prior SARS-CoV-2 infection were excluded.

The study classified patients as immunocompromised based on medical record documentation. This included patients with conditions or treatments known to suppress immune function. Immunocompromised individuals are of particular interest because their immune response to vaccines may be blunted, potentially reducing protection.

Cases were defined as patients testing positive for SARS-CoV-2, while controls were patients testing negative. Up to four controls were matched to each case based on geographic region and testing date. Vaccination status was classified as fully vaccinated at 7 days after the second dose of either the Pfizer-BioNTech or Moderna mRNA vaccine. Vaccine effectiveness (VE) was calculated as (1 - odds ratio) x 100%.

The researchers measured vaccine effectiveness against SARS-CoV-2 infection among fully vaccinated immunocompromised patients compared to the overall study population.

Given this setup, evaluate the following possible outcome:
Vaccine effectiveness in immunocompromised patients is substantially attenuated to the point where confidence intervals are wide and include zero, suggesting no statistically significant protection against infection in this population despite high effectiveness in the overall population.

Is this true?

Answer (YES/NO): NO